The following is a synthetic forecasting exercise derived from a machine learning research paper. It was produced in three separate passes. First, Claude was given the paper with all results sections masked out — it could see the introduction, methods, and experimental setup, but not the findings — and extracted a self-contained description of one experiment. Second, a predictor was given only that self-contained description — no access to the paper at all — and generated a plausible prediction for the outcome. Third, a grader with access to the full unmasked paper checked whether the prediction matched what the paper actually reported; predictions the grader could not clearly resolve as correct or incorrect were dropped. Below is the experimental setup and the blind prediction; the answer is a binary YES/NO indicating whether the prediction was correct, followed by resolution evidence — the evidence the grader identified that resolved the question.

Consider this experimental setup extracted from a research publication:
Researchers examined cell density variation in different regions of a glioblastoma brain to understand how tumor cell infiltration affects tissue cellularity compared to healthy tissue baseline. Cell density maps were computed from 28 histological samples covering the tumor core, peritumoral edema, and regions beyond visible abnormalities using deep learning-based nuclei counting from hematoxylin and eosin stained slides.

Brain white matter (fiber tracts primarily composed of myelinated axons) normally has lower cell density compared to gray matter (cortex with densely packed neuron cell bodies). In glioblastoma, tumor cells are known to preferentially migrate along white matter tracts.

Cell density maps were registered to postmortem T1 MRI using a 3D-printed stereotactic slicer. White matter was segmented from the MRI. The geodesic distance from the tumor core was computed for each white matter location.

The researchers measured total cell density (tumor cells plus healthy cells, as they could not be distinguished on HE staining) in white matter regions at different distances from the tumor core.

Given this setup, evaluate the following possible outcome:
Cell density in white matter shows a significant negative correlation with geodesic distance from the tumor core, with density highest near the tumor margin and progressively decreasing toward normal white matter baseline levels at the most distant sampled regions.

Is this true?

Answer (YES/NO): YES